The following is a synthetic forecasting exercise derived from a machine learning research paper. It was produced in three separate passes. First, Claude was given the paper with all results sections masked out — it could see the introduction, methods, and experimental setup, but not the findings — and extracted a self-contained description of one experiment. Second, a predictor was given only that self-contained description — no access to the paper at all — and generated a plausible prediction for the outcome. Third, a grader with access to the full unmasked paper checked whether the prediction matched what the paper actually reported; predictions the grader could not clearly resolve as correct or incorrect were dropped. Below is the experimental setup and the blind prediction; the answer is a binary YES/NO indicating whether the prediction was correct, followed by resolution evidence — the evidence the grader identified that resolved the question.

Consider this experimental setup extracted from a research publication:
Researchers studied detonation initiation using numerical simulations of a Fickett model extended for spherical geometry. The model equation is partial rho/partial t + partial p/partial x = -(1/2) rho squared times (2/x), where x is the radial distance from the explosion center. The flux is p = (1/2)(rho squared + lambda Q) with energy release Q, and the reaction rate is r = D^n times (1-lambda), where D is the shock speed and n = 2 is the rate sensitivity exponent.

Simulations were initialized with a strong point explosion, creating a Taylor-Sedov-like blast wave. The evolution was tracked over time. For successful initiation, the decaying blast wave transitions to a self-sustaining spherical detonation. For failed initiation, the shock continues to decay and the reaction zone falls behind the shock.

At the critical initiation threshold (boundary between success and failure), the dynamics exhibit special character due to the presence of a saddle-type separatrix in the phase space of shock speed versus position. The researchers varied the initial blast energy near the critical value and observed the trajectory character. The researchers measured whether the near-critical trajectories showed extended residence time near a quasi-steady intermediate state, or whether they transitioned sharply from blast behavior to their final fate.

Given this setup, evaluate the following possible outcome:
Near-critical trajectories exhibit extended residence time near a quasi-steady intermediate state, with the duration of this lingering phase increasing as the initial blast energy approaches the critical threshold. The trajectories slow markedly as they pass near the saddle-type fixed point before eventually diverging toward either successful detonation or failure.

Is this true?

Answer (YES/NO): YES